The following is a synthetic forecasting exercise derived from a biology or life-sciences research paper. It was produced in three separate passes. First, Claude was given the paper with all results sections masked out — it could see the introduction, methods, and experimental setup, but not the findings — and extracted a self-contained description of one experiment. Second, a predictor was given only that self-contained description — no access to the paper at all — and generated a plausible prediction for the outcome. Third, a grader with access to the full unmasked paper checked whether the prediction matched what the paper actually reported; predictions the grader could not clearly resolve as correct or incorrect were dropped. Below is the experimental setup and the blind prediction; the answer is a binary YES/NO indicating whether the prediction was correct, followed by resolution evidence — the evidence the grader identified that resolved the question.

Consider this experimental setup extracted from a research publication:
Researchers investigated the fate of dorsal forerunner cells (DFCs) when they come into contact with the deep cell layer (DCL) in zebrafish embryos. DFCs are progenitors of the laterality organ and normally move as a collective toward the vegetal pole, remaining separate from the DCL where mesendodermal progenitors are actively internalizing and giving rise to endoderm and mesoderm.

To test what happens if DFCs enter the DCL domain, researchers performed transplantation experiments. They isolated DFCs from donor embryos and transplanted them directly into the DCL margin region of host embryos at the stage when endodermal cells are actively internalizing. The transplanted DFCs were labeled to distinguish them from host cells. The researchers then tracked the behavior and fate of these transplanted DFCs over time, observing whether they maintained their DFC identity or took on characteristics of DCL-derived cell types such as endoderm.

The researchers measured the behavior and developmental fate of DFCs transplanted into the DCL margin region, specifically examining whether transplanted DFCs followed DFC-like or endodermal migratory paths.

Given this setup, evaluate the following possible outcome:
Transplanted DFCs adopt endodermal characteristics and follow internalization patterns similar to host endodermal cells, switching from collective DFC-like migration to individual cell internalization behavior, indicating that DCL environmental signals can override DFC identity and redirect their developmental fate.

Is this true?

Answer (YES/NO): YES